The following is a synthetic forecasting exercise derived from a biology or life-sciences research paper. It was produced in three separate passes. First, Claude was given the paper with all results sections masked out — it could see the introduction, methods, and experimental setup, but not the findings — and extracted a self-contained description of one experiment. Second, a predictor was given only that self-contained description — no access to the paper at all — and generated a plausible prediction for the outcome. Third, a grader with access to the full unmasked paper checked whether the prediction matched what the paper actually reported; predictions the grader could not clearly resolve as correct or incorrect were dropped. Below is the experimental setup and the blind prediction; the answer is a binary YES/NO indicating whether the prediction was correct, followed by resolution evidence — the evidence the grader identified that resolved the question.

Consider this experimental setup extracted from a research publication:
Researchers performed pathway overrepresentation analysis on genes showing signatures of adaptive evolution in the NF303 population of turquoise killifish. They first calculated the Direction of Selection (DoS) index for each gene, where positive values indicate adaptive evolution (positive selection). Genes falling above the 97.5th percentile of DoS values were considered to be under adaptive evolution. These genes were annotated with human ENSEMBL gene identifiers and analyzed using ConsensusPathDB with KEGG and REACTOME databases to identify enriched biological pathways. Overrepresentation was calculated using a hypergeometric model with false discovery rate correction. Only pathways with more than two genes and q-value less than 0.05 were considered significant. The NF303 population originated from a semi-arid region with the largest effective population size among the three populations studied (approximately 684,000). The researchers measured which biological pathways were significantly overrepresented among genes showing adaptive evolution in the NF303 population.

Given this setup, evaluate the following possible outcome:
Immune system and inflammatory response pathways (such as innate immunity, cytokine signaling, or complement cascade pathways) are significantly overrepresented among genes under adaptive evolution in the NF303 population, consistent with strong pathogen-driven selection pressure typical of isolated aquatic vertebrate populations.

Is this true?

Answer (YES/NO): NO